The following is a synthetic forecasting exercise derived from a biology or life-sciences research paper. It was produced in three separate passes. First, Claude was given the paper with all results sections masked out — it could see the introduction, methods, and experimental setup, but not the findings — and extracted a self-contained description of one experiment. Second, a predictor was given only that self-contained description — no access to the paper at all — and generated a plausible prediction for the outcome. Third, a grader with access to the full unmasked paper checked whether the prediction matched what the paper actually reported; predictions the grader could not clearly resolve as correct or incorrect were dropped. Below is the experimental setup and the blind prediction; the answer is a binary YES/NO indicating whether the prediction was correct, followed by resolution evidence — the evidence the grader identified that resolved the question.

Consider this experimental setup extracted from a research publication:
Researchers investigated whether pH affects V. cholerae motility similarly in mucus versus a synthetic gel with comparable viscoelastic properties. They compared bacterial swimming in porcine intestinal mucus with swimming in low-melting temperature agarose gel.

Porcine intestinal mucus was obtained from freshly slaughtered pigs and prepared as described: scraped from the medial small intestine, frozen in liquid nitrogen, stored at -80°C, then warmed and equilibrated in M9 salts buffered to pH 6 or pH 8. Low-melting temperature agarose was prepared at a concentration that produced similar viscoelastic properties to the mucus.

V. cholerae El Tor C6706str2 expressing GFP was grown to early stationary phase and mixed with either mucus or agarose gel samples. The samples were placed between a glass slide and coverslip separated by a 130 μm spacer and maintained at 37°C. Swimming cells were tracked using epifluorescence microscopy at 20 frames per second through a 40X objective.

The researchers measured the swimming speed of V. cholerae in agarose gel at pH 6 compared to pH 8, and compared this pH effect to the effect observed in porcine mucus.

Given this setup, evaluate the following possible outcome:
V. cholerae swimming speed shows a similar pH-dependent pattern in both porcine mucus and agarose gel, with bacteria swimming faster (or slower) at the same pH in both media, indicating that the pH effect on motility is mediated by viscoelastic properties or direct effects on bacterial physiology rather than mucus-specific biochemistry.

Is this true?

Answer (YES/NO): YES